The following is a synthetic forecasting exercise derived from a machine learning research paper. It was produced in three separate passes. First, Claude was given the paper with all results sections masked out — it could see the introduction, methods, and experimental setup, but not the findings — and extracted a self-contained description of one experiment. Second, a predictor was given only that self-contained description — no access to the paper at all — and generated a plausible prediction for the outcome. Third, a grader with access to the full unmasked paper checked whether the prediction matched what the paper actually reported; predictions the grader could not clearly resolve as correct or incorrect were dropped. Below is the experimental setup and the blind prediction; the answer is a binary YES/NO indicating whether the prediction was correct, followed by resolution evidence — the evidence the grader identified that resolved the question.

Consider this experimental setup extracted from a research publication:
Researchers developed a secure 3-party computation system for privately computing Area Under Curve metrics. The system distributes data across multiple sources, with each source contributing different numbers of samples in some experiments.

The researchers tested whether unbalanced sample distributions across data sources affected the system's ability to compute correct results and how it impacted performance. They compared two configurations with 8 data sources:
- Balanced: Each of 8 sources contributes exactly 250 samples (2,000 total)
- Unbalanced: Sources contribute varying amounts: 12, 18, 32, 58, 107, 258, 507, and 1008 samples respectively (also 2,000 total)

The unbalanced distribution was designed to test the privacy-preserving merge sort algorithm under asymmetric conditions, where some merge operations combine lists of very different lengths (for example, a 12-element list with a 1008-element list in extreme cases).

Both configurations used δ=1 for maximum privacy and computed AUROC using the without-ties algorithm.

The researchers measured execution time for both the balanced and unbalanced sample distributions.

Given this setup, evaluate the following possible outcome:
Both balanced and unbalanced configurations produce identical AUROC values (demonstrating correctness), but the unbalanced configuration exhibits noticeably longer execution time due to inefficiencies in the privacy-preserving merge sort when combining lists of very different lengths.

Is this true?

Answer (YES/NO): YES